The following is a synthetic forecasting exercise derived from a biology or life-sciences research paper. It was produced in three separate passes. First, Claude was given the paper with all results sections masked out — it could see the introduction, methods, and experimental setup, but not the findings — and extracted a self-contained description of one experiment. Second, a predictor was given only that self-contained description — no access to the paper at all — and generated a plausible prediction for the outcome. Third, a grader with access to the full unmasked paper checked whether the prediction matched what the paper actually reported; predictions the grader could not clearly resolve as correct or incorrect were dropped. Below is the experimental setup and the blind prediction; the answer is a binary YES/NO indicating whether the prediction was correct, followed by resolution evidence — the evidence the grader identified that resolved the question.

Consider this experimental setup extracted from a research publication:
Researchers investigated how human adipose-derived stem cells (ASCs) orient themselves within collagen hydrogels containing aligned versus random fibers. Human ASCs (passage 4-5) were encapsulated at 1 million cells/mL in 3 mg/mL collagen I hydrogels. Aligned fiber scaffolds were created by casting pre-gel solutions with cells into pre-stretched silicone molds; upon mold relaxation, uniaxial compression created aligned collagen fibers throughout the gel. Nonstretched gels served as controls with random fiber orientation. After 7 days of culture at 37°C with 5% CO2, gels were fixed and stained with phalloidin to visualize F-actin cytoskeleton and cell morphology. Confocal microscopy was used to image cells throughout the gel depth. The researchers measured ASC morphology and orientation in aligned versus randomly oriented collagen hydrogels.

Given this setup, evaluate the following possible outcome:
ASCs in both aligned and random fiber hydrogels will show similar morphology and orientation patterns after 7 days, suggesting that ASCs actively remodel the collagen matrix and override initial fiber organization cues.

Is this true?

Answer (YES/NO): NO